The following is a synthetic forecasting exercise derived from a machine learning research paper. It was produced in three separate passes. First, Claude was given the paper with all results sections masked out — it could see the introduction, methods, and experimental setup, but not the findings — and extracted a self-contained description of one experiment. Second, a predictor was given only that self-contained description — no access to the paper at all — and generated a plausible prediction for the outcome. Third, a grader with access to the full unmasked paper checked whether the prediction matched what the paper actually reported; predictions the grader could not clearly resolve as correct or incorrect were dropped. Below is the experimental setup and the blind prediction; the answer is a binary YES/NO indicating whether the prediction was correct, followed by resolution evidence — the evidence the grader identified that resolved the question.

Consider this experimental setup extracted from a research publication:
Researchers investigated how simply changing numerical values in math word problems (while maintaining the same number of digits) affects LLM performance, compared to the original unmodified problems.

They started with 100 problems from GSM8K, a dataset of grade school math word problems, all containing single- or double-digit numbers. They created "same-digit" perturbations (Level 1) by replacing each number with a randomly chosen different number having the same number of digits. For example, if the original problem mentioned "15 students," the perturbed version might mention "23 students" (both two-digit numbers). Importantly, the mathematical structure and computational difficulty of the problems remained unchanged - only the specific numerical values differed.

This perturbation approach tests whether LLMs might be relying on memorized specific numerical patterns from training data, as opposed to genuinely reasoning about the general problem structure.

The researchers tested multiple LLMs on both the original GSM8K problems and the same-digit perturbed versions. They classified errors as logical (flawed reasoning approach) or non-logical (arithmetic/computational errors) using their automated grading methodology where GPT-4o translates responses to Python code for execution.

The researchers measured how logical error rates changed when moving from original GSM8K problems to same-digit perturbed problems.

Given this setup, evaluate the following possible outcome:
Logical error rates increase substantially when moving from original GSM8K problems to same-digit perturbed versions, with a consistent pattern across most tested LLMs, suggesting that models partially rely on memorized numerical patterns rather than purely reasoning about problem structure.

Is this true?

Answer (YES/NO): NO